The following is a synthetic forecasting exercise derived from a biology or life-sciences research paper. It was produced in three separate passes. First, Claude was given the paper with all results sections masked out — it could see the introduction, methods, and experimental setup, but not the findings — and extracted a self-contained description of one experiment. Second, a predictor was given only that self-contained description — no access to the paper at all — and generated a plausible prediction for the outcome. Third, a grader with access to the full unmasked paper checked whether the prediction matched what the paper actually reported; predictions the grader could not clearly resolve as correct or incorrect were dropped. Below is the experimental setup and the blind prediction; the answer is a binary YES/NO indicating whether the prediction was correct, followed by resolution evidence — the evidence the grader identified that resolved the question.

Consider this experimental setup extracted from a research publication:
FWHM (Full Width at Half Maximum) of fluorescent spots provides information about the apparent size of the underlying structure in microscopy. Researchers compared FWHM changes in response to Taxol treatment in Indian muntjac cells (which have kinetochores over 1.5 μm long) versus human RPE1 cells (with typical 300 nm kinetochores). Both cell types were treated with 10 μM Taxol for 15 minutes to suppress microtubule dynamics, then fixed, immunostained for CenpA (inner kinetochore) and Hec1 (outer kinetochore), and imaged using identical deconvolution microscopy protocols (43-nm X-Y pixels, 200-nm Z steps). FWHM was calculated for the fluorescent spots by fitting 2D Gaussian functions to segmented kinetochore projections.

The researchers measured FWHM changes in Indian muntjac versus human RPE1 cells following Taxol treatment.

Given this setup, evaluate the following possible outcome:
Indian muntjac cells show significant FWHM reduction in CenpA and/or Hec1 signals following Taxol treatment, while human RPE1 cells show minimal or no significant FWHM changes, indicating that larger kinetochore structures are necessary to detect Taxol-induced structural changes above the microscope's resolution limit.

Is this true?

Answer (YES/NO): NO